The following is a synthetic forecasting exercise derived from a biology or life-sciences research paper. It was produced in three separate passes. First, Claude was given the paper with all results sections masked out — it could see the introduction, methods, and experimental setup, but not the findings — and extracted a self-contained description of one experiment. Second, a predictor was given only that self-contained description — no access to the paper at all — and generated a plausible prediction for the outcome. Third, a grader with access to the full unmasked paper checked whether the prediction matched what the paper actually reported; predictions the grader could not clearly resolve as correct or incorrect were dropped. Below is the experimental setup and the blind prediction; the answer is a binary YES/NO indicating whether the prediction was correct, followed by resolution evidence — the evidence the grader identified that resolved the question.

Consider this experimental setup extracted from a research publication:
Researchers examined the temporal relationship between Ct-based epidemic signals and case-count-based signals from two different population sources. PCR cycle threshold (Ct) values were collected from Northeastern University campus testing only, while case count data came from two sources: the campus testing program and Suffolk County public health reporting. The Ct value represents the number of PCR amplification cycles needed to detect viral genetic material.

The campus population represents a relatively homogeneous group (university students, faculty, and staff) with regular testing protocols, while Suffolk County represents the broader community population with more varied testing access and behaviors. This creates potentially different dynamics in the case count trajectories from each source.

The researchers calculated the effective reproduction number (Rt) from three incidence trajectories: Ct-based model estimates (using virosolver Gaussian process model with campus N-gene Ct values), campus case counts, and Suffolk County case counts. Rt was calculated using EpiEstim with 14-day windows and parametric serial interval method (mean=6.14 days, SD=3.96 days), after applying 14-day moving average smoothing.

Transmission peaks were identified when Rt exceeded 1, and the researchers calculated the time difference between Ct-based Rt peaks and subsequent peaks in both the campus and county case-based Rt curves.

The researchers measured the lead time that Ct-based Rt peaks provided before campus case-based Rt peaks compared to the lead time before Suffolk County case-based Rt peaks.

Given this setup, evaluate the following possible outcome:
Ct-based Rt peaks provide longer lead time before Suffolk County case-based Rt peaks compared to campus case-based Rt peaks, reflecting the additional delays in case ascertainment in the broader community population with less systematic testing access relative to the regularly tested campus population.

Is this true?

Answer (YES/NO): NO